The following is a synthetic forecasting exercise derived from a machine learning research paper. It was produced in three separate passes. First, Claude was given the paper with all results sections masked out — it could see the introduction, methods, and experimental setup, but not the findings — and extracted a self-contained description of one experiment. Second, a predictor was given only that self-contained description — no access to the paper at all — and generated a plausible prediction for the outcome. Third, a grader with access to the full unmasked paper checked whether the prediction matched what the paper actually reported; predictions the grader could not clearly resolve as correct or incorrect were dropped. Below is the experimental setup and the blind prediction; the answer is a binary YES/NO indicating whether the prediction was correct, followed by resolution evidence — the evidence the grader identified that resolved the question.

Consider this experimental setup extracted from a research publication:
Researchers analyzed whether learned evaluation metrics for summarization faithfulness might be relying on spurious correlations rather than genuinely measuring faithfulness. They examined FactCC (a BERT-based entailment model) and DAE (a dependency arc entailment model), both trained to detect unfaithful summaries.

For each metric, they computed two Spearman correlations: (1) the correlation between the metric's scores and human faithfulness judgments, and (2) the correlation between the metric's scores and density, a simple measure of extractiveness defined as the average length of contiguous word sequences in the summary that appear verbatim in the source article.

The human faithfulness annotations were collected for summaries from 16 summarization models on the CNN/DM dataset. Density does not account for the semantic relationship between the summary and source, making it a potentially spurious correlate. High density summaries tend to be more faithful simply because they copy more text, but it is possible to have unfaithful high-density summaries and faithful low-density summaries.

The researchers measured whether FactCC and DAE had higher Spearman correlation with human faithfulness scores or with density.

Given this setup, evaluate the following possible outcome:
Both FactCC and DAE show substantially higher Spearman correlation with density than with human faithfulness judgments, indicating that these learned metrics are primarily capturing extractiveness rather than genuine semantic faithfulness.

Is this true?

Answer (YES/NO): YES